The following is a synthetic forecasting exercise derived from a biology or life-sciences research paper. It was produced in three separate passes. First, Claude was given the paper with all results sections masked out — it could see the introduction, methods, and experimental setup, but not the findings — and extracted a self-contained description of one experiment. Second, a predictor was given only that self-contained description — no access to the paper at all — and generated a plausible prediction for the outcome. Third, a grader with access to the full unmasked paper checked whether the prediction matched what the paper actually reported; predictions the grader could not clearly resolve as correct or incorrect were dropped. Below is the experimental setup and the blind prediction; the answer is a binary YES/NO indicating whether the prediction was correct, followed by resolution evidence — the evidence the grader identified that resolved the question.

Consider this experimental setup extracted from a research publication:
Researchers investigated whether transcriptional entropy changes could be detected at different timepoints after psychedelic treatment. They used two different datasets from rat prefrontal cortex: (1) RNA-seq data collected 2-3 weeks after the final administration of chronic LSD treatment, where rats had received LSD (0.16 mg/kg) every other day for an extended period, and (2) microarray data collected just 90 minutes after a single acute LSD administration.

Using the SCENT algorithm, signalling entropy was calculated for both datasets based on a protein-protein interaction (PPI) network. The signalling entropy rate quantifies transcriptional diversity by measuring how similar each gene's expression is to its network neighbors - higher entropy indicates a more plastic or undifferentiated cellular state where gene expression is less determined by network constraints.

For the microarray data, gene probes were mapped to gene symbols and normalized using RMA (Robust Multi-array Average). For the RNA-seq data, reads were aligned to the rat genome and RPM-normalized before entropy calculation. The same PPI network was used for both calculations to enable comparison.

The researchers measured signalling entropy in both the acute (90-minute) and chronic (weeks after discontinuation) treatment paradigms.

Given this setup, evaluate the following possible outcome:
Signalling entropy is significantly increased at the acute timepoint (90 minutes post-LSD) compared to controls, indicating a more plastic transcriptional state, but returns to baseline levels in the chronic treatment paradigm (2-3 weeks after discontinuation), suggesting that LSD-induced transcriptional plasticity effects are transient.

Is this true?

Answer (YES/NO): NO